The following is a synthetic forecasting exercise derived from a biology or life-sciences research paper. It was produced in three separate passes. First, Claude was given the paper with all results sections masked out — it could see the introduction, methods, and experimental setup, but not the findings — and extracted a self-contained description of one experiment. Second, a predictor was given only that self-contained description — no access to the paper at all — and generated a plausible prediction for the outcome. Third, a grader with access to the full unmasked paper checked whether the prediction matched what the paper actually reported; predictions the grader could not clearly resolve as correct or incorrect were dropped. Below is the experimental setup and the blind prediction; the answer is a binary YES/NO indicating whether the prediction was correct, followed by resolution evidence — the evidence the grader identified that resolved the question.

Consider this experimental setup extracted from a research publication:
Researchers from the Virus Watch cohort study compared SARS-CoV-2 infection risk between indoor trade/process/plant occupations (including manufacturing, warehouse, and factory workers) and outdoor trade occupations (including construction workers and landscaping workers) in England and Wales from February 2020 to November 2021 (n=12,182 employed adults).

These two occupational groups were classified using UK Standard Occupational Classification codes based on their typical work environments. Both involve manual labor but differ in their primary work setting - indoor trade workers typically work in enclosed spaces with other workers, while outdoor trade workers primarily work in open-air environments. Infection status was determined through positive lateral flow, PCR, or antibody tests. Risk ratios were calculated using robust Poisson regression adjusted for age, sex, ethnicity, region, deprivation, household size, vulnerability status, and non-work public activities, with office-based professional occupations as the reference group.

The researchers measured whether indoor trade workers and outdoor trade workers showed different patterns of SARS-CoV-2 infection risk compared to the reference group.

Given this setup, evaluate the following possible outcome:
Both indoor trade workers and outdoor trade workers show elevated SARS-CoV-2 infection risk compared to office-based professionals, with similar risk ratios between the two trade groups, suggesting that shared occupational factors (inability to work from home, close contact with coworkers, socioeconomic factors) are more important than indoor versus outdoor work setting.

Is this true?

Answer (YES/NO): NO